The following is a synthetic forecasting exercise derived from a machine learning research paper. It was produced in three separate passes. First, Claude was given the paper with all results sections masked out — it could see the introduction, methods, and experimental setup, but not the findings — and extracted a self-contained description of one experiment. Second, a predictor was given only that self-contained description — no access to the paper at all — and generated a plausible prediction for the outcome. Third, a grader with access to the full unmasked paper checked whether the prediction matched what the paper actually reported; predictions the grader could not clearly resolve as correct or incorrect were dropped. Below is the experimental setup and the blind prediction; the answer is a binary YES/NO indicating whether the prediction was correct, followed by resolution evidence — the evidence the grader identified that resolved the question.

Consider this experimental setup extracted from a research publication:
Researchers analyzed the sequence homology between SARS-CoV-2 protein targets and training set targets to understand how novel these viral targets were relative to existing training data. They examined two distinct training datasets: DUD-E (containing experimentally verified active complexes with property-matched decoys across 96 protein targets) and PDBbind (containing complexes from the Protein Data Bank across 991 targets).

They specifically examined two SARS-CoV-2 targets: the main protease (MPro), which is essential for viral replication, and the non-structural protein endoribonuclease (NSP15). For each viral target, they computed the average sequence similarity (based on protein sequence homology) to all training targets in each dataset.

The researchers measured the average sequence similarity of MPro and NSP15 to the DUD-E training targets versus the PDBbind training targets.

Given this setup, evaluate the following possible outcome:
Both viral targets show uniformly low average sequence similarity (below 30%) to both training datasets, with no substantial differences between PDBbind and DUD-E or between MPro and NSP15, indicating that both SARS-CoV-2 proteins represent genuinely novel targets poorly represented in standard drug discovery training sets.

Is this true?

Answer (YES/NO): NO